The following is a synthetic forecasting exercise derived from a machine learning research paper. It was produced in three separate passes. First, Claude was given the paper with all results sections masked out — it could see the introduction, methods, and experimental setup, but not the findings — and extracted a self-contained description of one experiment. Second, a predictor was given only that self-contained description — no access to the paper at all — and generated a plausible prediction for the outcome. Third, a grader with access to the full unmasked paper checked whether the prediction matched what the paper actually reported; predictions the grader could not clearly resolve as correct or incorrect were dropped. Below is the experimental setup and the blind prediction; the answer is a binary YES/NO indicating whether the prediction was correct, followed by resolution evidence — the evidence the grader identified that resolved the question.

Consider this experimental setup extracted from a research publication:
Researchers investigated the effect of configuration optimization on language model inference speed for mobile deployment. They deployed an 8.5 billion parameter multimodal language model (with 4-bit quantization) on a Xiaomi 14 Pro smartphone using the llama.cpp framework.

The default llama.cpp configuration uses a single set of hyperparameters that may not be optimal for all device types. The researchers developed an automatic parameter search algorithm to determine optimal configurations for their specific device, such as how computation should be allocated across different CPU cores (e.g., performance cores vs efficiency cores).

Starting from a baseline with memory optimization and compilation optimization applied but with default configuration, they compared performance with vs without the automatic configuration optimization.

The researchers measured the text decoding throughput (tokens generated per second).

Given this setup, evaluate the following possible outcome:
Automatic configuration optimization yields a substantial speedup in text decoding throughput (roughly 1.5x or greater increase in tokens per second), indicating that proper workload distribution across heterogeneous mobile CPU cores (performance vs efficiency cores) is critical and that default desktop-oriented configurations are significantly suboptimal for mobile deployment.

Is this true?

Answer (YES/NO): YES